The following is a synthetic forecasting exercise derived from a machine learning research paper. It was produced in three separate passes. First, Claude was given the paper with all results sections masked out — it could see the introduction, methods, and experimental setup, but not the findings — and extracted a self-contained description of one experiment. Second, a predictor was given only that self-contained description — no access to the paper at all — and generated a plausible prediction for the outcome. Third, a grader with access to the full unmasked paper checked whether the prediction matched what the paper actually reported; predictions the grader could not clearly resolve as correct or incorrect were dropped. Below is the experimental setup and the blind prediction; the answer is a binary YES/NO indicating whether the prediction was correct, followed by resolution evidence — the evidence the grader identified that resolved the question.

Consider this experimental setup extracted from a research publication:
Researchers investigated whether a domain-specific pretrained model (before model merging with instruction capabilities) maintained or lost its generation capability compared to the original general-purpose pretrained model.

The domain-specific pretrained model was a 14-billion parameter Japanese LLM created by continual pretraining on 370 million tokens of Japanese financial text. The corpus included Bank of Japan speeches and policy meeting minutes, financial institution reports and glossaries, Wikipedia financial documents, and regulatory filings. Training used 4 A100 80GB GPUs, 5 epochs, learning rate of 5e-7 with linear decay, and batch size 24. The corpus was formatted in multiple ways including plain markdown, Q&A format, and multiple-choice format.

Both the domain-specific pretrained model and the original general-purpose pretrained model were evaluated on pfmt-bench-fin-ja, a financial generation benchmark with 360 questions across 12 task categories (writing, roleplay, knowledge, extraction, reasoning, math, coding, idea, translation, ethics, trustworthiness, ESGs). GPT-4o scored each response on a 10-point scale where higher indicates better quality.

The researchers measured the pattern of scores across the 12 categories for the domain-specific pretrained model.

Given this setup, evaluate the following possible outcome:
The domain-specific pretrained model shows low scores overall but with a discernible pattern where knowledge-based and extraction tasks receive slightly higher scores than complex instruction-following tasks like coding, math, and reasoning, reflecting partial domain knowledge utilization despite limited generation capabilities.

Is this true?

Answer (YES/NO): NO